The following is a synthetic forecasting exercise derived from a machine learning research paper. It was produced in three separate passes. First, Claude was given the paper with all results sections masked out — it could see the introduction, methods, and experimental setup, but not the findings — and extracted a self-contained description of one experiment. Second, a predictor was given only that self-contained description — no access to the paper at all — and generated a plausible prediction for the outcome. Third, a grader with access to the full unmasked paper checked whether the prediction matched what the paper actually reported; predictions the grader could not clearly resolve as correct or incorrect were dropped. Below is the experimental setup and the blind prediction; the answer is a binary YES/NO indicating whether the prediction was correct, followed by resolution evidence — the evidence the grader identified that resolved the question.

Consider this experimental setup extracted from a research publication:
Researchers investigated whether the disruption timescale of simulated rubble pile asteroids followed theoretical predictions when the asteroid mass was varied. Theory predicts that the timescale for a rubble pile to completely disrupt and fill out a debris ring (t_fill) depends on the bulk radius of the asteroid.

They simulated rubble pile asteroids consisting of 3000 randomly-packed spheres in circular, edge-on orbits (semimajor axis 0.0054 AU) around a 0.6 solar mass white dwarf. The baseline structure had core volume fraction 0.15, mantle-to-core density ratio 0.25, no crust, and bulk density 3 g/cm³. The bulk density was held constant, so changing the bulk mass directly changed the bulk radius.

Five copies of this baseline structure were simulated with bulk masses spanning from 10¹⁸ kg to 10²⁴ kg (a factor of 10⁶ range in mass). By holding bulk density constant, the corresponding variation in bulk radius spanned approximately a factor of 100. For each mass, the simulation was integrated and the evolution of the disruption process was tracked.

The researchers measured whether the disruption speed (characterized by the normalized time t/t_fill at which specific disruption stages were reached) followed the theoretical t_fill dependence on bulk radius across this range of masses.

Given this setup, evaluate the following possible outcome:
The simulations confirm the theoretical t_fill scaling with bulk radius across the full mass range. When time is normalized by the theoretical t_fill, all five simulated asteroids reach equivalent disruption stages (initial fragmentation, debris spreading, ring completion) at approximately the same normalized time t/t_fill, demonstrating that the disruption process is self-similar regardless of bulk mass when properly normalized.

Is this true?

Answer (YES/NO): YES